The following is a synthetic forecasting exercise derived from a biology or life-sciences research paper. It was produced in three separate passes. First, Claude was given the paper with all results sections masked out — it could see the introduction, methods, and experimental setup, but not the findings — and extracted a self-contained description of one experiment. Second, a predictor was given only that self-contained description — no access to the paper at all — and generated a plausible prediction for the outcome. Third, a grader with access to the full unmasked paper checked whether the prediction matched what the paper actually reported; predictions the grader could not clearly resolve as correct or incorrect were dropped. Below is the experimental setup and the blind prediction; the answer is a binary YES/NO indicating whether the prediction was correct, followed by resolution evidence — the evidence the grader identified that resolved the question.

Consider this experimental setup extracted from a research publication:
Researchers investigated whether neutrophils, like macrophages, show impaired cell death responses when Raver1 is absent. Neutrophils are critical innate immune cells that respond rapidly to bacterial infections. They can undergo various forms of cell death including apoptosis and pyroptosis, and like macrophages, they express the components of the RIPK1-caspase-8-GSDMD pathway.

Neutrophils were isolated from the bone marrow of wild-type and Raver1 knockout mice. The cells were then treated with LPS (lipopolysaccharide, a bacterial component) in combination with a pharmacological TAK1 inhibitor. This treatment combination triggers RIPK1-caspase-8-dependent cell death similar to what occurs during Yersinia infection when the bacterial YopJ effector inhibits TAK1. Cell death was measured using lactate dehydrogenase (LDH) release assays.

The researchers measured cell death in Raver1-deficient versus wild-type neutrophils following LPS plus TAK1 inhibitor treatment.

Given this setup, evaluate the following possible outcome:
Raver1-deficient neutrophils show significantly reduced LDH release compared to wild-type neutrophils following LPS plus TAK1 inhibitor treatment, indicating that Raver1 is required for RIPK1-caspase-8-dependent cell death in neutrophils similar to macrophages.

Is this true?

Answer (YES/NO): YES